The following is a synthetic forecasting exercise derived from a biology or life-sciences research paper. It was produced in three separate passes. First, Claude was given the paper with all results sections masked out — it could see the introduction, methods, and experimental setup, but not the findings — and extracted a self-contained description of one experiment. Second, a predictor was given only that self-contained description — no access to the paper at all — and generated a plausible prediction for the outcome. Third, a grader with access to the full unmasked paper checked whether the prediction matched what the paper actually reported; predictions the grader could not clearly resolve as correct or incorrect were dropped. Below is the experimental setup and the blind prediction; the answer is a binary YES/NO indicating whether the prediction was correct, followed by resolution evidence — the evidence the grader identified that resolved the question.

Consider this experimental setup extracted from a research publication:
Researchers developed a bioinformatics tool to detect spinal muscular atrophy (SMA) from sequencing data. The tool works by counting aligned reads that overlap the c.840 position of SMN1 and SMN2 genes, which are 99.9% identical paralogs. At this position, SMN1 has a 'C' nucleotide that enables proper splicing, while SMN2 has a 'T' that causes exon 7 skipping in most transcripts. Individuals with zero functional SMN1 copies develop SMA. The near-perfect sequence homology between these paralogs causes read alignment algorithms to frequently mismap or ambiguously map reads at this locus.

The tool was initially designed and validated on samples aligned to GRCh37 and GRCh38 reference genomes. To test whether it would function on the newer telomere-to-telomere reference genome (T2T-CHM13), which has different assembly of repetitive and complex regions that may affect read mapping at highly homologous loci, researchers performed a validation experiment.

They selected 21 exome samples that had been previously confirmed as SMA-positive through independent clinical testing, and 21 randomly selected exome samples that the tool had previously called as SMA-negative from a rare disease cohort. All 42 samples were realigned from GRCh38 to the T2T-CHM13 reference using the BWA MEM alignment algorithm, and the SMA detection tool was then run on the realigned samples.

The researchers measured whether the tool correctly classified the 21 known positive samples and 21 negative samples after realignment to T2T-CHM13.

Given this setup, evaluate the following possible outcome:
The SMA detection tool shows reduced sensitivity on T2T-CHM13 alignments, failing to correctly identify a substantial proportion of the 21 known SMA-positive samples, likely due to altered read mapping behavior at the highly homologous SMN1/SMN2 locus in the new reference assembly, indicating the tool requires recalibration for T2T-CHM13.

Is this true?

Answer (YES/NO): NO